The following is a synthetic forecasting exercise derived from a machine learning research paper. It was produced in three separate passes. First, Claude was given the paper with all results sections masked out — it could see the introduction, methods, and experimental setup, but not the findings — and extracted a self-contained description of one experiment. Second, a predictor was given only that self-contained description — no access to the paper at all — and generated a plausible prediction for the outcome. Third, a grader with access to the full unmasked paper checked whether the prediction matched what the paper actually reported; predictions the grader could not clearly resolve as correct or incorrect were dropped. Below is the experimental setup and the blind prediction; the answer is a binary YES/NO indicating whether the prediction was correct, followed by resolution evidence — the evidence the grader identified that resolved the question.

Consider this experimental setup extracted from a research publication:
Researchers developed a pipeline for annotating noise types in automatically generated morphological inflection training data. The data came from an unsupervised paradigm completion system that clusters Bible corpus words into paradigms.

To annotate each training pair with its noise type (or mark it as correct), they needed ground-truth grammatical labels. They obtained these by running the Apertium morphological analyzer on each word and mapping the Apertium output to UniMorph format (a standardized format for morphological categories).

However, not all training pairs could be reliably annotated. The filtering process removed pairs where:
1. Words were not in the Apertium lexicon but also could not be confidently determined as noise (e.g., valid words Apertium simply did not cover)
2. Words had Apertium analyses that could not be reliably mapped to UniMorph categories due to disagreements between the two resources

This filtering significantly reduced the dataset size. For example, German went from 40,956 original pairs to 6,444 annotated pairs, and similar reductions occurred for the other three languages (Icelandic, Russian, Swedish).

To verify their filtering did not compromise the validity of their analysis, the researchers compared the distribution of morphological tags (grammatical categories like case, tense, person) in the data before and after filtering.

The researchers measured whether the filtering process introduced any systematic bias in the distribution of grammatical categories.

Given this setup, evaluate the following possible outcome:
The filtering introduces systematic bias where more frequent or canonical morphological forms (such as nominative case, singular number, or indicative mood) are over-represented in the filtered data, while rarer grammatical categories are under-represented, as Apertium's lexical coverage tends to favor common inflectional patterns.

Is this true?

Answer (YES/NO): NO